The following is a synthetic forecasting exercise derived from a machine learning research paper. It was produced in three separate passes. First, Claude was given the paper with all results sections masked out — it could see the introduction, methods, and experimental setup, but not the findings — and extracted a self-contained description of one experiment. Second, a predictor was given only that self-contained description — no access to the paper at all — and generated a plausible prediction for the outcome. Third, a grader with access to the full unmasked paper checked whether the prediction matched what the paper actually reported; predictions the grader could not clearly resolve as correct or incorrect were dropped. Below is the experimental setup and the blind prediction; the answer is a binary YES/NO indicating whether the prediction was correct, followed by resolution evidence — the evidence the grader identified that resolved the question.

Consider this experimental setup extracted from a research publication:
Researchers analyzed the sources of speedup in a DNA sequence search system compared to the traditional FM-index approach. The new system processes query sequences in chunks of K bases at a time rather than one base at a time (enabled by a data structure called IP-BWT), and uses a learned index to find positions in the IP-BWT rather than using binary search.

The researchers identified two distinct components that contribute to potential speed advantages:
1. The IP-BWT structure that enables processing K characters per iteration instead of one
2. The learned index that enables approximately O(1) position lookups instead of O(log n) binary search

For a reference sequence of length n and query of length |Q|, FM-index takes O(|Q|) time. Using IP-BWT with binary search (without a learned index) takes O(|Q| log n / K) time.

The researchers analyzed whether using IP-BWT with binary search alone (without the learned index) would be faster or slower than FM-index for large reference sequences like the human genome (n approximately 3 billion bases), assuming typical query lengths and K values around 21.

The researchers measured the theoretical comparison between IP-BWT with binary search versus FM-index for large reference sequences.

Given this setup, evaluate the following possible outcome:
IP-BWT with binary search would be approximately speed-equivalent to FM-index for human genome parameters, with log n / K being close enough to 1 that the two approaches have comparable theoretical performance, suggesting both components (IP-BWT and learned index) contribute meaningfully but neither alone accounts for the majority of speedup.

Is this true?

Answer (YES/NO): NO